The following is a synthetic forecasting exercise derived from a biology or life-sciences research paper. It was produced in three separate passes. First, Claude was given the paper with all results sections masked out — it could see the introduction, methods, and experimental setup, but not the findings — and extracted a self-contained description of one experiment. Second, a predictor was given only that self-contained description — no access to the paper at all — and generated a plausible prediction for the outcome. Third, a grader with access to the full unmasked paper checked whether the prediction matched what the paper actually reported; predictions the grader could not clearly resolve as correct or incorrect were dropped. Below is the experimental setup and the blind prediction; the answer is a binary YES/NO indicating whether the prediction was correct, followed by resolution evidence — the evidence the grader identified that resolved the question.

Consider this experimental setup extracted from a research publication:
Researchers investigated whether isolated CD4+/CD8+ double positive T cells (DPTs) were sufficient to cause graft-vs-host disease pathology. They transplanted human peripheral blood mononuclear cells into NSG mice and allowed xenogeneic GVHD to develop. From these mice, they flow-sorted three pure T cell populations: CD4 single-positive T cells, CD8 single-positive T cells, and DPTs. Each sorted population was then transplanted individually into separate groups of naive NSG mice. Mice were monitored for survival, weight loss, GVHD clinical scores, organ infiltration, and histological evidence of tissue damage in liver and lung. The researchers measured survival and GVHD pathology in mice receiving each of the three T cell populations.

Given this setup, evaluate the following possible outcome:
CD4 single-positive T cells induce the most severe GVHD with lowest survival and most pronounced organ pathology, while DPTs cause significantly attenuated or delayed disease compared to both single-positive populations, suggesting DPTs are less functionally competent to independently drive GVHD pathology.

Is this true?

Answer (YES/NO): NO